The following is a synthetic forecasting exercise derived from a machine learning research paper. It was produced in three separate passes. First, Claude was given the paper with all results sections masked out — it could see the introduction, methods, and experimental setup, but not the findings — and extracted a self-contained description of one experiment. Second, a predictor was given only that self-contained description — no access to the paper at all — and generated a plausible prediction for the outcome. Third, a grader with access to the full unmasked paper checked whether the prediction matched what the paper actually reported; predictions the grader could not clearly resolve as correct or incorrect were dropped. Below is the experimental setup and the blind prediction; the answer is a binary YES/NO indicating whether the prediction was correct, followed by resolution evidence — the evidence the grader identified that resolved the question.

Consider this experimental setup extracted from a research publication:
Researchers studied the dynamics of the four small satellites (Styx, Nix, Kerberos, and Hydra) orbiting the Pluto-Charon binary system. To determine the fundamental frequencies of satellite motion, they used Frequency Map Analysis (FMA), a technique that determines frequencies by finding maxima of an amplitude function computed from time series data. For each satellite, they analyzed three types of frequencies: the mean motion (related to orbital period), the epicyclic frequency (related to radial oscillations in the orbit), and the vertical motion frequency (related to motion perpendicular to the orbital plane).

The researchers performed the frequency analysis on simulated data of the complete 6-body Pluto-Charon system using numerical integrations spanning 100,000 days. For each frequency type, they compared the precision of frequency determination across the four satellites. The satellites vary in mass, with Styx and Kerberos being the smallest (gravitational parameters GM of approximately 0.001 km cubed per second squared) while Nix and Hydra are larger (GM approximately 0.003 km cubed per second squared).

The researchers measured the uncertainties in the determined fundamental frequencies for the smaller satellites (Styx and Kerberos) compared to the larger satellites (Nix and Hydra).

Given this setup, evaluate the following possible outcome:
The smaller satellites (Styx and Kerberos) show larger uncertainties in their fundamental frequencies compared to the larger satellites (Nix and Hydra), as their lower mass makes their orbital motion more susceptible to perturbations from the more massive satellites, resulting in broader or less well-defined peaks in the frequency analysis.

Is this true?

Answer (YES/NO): YES